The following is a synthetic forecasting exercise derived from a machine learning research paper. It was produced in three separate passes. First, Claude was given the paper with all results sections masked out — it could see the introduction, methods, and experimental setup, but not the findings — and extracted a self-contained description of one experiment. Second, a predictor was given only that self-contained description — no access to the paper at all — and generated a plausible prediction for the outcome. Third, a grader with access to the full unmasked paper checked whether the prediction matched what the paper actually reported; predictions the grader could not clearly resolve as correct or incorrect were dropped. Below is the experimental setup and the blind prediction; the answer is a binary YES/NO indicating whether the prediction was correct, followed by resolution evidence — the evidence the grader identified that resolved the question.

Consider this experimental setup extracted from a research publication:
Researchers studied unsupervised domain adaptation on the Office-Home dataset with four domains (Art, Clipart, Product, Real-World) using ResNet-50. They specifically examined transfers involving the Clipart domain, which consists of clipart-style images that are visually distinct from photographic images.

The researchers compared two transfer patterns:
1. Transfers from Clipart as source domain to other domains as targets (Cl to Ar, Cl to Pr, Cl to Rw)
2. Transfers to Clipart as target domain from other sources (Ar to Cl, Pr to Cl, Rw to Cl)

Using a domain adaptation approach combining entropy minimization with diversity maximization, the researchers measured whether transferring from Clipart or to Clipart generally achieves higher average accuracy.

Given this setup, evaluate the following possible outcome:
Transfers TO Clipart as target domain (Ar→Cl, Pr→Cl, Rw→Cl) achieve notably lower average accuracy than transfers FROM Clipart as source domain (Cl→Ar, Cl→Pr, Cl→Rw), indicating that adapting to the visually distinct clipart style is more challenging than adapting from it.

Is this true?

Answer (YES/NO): YES